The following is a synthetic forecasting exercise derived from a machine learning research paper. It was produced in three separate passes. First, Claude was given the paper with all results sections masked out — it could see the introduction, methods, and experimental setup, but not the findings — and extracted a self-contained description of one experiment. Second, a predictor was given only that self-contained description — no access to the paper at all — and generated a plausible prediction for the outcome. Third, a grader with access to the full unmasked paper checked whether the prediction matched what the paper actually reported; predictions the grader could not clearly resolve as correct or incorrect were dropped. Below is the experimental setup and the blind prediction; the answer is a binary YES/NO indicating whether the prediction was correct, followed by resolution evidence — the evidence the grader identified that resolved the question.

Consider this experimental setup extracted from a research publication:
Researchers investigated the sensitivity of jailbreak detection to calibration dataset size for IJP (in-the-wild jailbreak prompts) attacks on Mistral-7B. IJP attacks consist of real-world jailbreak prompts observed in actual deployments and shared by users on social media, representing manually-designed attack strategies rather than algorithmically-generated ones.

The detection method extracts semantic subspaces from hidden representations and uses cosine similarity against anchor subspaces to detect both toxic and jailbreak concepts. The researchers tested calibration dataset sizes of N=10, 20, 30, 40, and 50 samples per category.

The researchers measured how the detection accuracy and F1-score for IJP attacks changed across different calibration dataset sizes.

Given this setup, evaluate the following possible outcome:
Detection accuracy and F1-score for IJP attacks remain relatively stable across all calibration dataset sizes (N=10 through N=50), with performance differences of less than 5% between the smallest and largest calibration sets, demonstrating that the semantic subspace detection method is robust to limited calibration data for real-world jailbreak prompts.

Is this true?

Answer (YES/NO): NO